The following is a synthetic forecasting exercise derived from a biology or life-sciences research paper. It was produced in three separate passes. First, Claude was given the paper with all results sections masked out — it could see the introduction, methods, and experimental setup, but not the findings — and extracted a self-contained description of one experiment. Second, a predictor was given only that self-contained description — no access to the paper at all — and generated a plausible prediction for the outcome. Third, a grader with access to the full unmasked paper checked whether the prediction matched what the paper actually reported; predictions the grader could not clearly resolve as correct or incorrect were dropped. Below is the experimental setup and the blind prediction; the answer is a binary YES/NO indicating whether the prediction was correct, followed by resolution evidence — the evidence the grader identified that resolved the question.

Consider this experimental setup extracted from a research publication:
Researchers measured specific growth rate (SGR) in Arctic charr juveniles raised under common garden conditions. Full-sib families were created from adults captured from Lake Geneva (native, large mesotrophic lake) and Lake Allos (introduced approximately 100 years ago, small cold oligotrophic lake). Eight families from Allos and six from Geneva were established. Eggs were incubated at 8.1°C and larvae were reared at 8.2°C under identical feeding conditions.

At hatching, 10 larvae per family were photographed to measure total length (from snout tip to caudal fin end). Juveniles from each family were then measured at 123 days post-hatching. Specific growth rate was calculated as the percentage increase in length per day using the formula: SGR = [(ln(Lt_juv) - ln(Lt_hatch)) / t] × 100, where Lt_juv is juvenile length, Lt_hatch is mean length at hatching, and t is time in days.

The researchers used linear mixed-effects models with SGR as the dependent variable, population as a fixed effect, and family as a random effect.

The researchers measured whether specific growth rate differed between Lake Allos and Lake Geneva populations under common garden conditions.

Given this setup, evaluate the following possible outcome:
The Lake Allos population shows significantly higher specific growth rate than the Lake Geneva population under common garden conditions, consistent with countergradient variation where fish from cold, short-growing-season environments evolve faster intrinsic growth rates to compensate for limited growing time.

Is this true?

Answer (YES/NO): NO